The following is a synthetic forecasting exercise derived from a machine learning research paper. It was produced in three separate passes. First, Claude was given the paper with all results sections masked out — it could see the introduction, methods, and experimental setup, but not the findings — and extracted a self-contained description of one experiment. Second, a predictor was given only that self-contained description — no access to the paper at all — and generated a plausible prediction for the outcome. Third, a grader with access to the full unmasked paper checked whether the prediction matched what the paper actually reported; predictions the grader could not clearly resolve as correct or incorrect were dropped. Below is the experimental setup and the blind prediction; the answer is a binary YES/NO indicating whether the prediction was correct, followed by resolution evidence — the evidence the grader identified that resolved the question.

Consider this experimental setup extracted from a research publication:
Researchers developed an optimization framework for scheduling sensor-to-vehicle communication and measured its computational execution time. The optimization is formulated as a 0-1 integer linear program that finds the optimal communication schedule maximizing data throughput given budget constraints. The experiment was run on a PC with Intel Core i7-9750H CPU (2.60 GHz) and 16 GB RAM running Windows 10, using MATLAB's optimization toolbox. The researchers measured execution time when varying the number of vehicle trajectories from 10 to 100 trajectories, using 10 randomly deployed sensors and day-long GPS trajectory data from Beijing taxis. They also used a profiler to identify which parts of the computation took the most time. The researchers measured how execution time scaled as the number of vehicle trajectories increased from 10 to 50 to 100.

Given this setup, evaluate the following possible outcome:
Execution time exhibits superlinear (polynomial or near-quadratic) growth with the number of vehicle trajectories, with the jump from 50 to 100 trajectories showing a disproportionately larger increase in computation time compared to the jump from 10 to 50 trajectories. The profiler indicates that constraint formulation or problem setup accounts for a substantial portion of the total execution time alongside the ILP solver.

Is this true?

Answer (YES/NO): NO